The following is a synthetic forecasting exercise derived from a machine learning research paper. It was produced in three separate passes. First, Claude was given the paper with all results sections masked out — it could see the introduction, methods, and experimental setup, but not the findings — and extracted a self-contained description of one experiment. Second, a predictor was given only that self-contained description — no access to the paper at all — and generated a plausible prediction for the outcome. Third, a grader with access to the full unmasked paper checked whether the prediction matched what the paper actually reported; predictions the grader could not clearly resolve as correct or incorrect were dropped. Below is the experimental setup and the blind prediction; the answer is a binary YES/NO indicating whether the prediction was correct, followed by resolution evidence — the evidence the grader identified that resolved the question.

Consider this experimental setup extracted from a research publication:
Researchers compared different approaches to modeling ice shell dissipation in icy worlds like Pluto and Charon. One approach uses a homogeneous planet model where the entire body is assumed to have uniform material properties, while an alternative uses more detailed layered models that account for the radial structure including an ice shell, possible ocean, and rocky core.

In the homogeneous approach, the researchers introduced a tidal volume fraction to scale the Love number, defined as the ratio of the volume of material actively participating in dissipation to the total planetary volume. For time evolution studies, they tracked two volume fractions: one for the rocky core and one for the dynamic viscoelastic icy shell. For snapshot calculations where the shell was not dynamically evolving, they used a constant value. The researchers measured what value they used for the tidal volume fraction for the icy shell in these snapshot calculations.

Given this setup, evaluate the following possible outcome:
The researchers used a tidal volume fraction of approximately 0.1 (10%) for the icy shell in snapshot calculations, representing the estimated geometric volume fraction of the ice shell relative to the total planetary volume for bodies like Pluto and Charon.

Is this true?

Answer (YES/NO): YES